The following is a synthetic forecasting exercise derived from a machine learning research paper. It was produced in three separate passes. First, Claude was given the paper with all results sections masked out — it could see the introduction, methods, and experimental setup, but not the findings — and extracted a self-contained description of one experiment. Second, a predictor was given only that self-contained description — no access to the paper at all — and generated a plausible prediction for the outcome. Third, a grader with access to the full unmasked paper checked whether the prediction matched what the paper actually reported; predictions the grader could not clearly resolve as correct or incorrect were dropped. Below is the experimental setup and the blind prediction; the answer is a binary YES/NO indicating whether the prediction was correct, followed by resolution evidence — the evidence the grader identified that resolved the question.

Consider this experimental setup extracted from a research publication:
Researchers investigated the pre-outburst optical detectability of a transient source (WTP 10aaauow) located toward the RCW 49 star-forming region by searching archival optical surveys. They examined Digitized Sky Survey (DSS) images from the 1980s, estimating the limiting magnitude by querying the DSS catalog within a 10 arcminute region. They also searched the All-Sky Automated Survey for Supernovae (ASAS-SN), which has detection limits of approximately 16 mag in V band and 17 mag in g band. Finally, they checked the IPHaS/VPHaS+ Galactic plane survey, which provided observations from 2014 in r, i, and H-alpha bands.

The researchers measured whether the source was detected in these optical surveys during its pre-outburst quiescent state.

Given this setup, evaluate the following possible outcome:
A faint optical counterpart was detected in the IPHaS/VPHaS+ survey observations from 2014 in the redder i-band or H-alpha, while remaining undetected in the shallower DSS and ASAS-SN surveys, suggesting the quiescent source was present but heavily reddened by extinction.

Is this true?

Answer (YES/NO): NO